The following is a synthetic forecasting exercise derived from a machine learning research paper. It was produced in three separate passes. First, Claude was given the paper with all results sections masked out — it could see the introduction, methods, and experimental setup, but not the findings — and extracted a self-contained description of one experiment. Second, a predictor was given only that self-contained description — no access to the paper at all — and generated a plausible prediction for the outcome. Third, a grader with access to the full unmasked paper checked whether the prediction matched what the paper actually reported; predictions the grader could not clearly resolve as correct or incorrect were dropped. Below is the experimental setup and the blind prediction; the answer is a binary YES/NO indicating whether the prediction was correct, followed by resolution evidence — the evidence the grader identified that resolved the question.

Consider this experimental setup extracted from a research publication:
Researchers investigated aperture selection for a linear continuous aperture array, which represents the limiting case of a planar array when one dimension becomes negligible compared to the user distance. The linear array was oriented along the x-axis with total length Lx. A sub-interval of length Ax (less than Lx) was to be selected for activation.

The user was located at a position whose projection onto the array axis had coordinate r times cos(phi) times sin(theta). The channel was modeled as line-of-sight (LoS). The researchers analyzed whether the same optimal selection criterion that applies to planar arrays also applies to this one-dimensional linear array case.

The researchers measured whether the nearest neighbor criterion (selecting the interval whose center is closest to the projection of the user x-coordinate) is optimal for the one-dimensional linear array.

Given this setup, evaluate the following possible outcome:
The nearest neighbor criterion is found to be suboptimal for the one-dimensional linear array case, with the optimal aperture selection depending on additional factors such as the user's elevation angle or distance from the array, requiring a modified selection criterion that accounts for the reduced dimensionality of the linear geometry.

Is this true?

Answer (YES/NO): NO